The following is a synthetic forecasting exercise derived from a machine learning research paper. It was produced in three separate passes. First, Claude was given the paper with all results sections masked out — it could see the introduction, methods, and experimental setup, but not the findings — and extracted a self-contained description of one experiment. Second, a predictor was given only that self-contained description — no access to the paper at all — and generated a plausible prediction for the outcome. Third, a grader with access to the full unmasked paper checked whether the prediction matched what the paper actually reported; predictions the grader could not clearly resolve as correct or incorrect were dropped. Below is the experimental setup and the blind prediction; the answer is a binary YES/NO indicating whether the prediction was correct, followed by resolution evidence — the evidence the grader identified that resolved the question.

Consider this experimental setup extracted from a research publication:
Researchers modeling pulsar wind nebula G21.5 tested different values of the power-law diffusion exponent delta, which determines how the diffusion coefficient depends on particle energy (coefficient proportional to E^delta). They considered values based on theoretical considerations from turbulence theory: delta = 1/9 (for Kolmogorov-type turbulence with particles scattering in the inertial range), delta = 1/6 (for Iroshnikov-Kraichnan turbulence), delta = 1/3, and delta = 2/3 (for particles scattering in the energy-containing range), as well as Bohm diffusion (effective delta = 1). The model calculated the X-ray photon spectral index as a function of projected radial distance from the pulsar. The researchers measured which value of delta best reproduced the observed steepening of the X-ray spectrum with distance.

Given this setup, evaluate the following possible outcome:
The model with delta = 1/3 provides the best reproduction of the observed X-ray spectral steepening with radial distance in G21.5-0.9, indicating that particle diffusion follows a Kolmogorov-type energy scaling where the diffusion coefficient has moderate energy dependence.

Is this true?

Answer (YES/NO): NO